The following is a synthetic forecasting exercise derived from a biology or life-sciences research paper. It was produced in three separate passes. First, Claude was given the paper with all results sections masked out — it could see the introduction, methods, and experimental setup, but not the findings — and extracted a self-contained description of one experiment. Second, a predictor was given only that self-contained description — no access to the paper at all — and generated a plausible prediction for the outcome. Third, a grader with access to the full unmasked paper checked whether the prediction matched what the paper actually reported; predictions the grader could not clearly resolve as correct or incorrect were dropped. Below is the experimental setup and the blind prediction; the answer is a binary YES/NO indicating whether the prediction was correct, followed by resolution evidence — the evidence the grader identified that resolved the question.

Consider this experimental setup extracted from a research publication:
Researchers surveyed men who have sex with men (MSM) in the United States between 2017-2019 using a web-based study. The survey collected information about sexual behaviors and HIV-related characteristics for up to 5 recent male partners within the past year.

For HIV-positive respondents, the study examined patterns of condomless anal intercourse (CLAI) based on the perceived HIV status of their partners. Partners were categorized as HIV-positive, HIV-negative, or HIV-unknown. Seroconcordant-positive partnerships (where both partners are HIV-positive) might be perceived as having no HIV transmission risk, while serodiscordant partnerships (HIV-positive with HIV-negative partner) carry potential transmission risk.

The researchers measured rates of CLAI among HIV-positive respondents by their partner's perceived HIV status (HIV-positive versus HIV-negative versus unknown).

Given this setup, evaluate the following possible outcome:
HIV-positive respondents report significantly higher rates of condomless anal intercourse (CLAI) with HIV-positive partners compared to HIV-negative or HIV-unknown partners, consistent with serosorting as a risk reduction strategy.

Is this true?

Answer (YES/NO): YES